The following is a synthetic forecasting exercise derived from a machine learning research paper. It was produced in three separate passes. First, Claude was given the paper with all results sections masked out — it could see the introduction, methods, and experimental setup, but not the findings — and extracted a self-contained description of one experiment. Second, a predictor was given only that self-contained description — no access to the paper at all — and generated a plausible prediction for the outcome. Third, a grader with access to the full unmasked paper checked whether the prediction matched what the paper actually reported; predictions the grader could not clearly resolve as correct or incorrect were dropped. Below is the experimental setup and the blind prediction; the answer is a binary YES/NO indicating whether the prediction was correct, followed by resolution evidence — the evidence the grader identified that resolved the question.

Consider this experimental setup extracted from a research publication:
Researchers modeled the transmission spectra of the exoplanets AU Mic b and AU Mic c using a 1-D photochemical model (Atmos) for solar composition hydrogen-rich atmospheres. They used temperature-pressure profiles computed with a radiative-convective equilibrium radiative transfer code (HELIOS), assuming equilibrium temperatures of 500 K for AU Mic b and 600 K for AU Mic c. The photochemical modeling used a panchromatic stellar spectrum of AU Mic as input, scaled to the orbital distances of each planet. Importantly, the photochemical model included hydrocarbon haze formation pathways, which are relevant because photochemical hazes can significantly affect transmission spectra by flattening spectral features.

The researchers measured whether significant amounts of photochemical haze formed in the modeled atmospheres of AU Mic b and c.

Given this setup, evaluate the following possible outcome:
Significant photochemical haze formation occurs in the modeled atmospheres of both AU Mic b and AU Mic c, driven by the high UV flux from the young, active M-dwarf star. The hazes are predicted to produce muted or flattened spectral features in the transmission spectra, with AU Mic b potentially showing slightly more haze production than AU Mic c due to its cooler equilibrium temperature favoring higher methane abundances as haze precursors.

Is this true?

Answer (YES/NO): NO